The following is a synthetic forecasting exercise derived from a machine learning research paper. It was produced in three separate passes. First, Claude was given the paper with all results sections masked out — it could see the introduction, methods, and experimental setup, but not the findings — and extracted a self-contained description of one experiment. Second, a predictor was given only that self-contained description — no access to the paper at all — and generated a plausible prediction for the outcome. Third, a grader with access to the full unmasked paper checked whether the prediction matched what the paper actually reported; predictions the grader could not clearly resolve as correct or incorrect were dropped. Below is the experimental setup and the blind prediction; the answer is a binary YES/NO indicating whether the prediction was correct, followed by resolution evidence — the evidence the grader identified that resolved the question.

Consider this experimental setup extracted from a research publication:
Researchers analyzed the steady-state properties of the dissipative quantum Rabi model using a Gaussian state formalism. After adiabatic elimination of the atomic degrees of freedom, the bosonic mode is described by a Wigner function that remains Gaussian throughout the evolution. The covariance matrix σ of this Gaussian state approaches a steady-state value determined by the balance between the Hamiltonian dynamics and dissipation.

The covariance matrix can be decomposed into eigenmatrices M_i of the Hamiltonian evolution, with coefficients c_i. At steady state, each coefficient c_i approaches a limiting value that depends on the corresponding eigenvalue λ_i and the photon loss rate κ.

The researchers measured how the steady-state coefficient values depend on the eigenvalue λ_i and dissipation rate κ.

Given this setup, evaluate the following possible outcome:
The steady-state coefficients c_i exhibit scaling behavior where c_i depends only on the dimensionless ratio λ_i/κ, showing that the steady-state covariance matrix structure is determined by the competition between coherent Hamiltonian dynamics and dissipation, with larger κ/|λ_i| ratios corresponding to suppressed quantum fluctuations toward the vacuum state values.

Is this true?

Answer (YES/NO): NO